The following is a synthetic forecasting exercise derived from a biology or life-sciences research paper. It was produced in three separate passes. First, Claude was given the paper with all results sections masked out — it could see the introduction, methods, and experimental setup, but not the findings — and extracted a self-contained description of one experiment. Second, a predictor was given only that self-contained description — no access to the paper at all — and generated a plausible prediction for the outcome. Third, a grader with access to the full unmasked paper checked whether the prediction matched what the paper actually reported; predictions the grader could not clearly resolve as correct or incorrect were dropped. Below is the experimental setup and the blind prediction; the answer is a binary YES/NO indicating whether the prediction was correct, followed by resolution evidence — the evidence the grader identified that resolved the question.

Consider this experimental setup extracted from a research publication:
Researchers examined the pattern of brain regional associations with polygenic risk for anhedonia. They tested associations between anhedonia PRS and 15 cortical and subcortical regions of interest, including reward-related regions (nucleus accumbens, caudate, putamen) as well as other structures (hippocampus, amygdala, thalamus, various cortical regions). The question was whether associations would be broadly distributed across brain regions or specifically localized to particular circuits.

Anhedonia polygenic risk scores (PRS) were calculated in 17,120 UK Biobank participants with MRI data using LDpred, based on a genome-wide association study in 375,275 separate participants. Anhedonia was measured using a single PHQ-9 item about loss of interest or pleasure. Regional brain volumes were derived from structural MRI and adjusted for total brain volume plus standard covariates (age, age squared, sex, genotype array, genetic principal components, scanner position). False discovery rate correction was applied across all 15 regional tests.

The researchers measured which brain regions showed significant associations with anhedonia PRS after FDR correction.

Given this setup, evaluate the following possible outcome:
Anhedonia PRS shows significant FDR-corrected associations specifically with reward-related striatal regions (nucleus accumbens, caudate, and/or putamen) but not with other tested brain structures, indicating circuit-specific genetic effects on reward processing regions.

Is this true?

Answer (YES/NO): NO